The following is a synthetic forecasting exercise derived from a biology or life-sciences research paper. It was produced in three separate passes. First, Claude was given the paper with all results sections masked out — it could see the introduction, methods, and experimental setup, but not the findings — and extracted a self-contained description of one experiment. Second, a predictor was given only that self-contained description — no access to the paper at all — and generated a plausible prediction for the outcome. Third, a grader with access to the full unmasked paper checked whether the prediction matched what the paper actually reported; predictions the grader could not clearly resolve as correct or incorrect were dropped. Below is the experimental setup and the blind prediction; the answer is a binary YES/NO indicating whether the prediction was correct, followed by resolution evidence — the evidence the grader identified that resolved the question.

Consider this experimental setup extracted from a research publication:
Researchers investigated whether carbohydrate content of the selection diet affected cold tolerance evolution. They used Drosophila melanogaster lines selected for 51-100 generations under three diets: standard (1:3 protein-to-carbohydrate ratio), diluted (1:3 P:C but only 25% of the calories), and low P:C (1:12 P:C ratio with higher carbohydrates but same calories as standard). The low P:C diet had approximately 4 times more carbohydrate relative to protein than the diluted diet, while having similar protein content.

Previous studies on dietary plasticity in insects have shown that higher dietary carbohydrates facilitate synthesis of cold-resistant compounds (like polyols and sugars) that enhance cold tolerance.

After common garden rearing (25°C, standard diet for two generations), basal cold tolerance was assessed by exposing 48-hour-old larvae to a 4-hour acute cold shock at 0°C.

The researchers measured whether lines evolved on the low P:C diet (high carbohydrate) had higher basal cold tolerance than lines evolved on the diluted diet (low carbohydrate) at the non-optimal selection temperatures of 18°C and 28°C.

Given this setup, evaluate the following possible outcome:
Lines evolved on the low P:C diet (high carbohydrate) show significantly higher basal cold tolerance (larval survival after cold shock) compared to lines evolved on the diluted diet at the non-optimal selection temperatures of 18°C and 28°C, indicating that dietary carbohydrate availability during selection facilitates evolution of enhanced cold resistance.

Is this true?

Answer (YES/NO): NO